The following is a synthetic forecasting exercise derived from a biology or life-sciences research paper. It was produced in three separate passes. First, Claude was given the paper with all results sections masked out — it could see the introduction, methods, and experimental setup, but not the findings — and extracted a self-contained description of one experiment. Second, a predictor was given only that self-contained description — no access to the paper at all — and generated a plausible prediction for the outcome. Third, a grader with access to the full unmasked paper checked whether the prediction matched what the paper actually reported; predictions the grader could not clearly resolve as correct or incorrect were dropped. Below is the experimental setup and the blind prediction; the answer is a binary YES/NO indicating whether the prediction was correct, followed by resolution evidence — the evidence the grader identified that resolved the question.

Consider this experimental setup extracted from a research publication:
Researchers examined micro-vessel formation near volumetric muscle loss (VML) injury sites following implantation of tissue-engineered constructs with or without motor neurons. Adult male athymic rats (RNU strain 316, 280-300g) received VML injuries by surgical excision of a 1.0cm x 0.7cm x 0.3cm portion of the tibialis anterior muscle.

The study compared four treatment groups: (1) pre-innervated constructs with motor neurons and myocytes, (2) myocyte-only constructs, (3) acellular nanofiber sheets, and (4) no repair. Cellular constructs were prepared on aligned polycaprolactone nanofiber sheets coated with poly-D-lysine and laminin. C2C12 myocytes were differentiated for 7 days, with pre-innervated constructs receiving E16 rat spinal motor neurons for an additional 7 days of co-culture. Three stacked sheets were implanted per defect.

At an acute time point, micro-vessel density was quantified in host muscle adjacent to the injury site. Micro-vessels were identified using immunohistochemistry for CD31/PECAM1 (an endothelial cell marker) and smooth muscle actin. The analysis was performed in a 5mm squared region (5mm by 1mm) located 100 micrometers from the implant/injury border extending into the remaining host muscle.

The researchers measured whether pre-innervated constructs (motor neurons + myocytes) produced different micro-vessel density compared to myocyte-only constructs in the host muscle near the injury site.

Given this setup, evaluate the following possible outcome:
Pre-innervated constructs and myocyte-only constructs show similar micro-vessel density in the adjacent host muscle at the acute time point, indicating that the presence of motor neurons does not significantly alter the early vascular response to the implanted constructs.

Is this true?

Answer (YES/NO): NO